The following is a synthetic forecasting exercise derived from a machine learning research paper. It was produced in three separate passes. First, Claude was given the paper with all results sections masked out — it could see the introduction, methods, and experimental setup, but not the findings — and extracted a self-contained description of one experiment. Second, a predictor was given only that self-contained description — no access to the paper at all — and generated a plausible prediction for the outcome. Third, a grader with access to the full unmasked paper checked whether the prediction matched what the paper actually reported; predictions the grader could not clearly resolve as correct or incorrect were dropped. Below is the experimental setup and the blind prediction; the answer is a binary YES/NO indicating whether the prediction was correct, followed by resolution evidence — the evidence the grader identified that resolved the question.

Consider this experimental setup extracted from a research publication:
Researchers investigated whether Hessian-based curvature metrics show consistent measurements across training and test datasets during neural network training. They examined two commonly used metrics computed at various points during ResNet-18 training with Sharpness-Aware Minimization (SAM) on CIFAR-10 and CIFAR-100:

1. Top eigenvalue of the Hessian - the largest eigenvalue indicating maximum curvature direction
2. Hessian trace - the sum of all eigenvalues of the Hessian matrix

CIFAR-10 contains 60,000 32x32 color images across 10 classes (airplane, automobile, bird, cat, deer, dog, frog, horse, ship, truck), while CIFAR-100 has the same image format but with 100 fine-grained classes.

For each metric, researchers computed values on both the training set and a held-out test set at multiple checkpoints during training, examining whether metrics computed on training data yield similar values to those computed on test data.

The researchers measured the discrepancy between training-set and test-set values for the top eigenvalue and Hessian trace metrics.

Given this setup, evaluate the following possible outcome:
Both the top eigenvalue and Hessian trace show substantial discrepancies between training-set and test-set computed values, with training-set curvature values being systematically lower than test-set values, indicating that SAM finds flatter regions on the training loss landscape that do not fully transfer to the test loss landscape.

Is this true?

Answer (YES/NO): NO